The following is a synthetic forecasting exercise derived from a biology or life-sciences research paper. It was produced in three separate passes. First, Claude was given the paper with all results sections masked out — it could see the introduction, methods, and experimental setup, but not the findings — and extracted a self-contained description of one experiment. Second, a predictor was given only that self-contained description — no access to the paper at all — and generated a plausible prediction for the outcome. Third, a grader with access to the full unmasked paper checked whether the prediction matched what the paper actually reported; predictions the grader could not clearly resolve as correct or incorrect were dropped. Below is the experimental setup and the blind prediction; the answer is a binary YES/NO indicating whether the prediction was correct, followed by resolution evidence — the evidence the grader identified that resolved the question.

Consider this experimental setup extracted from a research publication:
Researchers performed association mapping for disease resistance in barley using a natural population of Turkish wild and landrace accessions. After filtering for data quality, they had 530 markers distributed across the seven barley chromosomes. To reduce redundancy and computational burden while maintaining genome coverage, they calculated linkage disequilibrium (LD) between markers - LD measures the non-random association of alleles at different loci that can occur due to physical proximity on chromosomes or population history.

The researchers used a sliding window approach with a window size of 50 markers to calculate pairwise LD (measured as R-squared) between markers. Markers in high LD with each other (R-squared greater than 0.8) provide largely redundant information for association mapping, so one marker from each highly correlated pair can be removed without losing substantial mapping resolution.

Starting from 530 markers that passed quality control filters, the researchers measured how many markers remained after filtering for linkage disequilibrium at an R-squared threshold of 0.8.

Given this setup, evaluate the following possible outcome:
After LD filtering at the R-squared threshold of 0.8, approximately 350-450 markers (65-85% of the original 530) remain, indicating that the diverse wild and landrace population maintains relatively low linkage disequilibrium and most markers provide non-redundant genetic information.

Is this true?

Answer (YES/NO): NO